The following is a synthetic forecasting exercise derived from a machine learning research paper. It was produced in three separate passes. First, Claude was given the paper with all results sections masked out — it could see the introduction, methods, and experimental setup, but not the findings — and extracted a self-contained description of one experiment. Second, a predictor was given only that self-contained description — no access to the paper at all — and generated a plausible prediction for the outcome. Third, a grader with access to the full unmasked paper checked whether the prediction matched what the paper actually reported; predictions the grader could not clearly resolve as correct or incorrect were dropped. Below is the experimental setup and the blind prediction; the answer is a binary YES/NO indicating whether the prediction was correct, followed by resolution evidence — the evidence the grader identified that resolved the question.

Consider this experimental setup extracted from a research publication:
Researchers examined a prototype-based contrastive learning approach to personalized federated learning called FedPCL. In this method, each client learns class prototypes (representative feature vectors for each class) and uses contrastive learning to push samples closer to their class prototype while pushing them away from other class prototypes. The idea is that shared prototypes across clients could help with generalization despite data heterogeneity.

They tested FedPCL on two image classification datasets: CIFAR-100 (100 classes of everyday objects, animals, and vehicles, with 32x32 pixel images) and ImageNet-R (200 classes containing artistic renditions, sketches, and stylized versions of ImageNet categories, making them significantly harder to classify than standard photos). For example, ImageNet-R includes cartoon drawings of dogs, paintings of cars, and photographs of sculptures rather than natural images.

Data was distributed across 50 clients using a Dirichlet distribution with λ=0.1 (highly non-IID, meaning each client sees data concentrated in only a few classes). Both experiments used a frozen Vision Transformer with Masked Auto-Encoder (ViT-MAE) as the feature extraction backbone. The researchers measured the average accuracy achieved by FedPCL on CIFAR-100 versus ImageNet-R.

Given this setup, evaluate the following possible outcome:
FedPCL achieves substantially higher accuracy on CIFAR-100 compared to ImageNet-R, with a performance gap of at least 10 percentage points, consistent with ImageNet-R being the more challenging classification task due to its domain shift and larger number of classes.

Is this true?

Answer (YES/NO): YES